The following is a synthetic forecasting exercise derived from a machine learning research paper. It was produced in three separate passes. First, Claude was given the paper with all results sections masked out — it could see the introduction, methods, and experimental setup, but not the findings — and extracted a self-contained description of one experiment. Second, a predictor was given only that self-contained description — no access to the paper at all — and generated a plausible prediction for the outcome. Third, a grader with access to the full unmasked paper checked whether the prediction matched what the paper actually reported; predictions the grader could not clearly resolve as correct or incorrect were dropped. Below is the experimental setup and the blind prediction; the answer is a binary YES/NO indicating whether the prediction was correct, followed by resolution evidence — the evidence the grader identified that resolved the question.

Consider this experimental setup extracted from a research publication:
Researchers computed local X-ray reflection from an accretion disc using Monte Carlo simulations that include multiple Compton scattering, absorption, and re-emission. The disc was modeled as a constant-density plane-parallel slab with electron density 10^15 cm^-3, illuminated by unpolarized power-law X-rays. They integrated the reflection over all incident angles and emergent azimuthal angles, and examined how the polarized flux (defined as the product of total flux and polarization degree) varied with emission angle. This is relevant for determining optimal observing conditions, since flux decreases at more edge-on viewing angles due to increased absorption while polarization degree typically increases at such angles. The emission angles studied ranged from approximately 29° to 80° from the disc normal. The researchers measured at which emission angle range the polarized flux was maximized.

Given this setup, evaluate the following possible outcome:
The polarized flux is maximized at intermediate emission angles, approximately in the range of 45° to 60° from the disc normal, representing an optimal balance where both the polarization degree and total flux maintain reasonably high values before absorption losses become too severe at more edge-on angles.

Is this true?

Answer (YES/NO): NO